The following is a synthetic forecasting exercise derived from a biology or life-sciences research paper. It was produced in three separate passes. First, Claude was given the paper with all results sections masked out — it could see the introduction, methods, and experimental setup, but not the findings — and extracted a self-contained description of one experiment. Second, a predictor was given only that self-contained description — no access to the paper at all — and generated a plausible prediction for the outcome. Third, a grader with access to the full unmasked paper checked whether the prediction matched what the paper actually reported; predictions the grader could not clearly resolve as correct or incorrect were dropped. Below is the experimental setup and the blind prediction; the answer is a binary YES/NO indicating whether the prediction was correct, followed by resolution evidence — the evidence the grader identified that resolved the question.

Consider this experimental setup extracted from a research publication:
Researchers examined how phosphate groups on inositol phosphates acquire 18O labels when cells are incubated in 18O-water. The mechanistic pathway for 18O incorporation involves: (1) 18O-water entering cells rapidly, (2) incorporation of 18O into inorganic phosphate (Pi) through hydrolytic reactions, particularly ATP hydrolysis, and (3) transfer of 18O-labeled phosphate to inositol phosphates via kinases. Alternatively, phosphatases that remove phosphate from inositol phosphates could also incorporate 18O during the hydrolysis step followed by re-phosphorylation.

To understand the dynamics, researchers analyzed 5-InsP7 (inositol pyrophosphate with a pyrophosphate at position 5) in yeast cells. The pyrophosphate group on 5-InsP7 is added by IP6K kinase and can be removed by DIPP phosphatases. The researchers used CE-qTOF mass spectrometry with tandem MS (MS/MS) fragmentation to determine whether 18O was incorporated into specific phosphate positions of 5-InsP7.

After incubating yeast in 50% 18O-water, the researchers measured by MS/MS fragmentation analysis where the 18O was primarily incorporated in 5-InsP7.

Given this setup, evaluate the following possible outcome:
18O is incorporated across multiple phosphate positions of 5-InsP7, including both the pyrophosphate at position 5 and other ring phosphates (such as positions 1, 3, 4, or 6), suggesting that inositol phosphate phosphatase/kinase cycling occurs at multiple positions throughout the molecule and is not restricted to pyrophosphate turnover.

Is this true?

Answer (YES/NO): NO